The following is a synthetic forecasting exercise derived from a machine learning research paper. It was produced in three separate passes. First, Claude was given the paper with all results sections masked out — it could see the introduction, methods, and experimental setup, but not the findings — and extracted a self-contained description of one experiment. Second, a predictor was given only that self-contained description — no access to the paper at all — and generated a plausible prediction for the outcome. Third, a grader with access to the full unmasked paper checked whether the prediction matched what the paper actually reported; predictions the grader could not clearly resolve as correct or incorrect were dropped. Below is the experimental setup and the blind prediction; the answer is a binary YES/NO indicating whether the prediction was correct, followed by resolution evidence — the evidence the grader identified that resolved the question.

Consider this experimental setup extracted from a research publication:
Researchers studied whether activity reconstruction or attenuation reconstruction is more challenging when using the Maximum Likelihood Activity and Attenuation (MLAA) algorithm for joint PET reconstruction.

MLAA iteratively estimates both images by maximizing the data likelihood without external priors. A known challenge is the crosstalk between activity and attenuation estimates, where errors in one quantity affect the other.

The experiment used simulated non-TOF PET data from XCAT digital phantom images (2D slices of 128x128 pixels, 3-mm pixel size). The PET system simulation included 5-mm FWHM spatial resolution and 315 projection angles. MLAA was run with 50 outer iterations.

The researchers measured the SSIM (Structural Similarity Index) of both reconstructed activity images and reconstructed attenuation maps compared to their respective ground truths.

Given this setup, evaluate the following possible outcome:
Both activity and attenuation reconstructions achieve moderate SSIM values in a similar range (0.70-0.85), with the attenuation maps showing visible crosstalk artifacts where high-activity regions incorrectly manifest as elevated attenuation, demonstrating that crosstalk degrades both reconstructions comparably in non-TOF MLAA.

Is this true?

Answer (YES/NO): NO